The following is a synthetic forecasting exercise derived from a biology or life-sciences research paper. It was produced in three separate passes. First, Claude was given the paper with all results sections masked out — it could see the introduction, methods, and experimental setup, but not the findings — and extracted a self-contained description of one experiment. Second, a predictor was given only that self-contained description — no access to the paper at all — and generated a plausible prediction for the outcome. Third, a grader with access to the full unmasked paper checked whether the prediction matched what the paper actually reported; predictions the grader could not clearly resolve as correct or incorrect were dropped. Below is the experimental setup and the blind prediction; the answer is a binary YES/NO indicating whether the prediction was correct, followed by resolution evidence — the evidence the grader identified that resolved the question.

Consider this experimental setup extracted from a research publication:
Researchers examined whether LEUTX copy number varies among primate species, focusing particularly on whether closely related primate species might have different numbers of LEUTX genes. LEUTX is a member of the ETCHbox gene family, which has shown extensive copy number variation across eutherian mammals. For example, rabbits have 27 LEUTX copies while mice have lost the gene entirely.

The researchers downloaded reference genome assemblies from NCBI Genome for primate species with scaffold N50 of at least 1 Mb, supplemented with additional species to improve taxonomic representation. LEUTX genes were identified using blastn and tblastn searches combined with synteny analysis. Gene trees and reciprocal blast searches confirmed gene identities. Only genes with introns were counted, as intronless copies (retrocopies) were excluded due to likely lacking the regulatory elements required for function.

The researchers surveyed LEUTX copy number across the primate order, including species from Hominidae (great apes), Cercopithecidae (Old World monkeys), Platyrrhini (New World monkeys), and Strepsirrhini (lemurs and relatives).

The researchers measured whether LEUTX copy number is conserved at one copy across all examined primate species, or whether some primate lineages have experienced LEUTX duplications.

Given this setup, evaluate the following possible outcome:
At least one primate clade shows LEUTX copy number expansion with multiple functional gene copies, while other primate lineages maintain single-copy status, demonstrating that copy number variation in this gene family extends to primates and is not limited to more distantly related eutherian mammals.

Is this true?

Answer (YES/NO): YES